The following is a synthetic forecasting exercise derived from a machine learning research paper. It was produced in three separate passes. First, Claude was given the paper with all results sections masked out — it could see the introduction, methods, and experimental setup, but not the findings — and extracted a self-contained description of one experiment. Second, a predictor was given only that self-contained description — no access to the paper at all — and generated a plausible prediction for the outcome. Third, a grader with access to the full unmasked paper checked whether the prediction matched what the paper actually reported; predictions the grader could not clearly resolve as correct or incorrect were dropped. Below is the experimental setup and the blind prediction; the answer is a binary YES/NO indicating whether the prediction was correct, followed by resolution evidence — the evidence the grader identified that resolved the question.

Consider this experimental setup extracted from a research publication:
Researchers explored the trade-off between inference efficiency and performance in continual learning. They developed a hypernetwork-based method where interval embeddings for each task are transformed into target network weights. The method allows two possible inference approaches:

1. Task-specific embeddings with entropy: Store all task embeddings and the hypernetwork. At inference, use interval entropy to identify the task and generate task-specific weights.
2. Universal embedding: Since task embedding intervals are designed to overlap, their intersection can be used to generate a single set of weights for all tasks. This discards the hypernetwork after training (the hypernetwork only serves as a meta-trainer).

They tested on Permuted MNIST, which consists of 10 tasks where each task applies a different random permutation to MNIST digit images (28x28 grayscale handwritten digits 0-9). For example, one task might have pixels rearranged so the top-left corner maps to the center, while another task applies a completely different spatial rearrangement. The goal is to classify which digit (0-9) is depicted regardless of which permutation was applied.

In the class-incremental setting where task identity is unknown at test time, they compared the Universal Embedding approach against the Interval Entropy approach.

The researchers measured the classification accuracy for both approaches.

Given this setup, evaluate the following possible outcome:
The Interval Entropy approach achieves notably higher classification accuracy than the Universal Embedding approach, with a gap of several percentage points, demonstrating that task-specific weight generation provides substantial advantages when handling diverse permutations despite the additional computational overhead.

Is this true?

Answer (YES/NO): YES